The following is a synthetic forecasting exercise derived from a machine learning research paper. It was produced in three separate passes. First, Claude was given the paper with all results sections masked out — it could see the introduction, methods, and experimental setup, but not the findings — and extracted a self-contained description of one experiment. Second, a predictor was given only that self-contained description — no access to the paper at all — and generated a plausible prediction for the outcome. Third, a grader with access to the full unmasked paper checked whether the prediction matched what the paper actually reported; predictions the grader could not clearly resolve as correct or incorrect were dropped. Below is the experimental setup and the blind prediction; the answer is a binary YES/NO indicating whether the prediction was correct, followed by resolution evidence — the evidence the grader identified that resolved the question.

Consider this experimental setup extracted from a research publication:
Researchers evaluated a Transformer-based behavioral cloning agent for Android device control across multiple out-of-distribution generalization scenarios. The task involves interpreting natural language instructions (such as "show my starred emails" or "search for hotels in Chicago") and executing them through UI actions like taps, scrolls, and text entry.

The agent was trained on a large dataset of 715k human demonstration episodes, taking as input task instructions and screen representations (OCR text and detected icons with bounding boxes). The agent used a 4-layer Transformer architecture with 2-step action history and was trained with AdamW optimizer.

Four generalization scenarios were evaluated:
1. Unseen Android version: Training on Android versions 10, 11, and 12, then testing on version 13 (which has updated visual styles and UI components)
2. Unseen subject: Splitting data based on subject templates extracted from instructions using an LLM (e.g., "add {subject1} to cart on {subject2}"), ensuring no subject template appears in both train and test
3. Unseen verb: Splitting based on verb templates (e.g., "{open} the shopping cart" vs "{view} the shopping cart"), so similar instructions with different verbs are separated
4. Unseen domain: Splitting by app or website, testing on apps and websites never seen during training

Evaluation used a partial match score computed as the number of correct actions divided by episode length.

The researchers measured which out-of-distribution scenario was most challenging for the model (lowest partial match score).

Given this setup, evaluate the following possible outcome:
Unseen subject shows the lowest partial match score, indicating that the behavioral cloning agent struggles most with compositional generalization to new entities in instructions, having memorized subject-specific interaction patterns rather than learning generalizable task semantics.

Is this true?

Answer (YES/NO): NO